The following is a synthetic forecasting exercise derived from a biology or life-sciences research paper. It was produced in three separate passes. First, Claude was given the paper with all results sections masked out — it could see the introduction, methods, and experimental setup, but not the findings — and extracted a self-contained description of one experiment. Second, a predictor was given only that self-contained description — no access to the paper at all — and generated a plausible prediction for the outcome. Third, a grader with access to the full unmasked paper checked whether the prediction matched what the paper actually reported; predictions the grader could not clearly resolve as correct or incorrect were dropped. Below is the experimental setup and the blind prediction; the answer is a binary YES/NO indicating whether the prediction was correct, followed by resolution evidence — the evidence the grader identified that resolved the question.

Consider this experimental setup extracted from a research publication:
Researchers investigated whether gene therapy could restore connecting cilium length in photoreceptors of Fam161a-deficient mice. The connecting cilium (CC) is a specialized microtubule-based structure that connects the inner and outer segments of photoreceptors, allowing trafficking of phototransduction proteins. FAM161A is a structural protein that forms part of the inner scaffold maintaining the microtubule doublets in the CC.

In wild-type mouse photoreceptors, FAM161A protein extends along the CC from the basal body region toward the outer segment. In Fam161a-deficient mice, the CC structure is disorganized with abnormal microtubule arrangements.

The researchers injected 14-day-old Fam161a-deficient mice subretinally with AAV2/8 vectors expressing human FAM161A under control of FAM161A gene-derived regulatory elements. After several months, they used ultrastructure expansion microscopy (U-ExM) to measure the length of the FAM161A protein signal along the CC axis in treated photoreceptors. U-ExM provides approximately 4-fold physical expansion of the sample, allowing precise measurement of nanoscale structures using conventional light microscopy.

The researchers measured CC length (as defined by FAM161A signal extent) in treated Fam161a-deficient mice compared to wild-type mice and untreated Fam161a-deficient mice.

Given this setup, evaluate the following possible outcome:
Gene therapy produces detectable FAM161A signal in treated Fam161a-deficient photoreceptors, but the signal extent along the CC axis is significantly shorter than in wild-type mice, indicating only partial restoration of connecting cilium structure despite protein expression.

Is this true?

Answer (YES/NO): NO